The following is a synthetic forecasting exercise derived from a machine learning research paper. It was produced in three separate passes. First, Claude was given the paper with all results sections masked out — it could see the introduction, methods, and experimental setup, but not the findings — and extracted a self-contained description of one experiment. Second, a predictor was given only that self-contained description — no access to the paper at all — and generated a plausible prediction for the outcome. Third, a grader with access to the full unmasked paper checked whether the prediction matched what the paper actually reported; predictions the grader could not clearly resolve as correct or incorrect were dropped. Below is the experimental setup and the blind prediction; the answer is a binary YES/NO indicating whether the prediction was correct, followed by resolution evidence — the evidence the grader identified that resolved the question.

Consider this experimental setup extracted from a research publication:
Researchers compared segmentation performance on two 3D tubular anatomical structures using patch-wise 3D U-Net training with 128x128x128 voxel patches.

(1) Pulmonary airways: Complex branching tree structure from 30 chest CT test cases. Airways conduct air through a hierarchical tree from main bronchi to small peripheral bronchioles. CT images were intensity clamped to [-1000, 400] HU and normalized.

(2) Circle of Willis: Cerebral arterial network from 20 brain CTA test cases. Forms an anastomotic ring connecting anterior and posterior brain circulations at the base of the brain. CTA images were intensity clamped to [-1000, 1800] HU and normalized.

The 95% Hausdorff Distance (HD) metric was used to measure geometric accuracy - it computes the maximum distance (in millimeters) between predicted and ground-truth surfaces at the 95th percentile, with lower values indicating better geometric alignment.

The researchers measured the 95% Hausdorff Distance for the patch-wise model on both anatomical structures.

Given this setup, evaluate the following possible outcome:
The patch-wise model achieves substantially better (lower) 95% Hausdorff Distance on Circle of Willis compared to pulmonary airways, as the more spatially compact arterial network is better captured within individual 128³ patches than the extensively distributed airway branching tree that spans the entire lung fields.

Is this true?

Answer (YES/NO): NO